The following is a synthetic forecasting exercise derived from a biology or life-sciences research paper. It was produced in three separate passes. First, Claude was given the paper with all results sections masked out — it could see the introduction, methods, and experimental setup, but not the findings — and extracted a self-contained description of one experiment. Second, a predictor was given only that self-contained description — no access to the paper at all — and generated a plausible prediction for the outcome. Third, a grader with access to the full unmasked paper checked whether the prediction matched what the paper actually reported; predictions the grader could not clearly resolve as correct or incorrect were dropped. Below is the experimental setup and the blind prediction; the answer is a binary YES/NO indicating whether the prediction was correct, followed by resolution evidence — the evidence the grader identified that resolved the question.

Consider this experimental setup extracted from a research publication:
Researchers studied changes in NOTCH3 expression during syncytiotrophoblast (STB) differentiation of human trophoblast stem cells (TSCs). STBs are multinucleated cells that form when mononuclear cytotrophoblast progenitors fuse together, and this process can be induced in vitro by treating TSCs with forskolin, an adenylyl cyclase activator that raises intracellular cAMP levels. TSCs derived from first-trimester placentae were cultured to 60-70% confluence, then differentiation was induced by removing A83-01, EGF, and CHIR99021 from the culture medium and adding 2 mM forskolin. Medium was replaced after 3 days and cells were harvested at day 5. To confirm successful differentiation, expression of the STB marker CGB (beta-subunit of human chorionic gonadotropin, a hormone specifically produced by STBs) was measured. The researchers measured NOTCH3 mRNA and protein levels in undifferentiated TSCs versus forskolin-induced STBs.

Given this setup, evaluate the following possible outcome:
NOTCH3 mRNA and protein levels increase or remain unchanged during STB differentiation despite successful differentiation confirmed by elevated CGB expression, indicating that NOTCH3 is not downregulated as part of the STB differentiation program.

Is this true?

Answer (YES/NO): NO